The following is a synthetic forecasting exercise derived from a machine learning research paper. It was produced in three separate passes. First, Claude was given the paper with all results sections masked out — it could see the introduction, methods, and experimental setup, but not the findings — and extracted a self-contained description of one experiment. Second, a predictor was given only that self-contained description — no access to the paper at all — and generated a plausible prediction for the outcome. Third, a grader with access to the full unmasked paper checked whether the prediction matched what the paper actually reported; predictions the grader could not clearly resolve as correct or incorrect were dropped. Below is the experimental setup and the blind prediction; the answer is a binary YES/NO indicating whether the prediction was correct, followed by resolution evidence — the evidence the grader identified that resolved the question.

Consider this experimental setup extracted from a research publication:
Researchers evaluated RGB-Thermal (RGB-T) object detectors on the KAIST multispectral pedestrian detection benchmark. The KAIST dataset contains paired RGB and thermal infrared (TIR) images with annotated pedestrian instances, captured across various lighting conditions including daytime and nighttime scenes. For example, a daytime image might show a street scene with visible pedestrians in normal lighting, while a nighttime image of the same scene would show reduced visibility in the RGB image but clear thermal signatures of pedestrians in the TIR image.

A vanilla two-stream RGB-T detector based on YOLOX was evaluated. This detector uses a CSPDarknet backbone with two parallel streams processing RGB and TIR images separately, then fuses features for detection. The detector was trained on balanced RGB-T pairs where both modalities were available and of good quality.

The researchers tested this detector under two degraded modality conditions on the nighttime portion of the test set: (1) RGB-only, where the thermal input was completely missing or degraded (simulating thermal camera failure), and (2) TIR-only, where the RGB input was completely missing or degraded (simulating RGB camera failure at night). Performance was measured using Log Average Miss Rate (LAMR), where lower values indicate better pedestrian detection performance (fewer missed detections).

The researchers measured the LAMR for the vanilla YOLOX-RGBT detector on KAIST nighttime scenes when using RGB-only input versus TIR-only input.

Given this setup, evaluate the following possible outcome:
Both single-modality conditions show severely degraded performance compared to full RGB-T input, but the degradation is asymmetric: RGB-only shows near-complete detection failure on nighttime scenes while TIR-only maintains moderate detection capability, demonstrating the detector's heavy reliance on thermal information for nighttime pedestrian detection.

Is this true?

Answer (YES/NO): NO